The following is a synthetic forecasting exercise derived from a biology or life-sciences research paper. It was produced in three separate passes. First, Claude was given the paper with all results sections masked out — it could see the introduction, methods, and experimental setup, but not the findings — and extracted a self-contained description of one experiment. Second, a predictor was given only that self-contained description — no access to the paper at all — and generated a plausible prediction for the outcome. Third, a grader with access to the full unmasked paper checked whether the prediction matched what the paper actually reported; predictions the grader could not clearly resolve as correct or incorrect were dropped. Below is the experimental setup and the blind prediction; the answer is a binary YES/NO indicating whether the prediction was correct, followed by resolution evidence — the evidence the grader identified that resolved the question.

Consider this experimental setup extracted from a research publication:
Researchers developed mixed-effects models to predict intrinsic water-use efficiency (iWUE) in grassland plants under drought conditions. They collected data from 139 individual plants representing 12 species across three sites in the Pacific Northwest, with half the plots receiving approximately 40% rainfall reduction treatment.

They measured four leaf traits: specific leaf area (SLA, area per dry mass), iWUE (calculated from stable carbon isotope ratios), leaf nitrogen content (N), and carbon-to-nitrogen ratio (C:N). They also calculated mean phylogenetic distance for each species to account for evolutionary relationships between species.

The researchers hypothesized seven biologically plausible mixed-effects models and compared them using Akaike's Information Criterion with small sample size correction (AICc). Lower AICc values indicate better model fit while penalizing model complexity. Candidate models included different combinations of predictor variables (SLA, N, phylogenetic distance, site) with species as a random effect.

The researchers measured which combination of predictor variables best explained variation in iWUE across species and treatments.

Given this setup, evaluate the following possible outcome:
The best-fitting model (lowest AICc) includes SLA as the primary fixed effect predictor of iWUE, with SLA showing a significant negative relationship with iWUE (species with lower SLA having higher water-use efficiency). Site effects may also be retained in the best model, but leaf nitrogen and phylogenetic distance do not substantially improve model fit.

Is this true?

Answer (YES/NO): NO